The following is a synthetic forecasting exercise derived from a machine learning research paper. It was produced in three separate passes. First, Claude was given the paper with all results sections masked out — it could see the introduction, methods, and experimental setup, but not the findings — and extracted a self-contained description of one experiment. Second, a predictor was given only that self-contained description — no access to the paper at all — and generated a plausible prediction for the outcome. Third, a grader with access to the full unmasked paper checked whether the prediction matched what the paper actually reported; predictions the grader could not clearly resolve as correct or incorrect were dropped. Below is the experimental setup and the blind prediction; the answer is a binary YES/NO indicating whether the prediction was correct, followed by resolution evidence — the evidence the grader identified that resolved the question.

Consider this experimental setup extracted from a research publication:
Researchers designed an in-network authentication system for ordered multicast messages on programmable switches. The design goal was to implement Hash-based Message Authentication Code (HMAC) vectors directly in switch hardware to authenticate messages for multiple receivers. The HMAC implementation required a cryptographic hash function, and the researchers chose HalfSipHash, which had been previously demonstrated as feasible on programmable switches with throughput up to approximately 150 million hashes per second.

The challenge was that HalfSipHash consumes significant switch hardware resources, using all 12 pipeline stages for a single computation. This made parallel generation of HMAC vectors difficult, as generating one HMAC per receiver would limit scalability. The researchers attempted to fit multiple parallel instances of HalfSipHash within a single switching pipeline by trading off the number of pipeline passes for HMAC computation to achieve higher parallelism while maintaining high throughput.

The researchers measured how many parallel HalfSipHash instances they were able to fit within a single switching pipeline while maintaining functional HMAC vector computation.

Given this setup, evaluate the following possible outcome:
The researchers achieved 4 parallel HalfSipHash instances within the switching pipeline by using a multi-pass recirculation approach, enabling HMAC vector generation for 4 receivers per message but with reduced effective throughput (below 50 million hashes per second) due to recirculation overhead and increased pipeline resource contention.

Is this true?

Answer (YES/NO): YES